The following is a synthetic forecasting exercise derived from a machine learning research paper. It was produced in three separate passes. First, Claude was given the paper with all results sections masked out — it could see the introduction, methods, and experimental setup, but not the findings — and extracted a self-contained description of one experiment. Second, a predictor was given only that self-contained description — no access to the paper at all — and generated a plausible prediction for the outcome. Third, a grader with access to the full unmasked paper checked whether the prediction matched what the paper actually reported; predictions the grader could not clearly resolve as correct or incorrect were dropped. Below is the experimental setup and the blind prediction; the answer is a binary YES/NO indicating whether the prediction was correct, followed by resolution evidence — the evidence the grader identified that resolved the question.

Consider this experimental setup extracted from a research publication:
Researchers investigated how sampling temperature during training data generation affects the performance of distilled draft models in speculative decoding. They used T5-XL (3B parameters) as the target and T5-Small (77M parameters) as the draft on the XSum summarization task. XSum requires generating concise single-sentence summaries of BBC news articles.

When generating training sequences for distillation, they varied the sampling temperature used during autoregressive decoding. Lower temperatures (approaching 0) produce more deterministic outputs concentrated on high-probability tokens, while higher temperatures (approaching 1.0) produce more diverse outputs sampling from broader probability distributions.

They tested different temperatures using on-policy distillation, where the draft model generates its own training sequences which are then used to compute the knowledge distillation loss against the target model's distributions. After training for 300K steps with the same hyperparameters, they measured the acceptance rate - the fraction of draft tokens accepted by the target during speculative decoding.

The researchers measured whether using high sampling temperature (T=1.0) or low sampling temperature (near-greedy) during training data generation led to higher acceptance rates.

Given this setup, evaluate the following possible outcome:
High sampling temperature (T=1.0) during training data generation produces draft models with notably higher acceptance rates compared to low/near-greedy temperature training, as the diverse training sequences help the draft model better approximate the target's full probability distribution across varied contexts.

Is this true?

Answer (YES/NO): YES